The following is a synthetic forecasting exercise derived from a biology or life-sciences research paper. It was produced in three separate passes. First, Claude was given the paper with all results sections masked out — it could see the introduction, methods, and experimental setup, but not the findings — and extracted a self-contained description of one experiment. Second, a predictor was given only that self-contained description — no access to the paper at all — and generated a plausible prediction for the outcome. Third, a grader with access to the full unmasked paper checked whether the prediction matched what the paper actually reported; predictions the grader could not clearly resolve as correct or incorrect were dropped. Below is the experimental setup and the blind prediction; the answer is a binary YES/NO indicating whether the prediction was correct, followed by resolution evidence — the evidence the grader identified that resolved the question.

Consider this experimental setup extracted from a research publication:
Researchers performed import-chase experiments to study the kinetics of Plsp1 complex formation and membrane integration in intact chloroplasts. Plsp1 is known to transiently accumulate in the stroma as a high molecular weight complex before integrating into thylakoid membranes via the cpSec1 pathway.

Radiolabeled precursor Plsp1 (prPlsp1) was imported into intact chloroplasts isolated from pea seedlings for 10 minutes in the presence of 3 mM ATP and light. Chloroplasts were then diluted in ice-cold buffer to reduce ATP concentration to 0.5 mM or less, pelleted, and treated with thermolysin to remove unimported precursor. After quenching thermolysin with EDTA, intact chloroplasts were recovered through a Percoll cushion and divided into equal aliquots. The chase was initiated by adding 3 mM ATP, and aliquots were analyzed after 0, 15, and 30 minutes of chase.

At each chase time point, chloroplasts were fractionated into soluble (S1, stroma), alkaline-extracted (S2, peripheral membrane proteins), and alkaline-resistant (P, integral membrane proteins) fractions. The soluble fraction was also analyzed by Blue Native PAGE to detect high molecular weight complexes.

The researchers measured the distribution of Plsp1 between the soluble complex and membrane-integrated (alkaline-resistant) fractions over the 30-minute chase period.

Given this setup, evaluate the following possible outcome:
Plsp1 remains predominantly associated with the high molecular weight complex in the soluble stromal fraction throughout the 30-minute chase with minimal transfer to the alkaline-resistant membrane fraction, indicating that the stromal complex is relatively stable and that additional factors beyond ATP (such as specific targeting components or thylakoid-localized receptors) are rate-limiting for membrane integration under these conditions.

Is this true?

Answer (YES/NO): NO